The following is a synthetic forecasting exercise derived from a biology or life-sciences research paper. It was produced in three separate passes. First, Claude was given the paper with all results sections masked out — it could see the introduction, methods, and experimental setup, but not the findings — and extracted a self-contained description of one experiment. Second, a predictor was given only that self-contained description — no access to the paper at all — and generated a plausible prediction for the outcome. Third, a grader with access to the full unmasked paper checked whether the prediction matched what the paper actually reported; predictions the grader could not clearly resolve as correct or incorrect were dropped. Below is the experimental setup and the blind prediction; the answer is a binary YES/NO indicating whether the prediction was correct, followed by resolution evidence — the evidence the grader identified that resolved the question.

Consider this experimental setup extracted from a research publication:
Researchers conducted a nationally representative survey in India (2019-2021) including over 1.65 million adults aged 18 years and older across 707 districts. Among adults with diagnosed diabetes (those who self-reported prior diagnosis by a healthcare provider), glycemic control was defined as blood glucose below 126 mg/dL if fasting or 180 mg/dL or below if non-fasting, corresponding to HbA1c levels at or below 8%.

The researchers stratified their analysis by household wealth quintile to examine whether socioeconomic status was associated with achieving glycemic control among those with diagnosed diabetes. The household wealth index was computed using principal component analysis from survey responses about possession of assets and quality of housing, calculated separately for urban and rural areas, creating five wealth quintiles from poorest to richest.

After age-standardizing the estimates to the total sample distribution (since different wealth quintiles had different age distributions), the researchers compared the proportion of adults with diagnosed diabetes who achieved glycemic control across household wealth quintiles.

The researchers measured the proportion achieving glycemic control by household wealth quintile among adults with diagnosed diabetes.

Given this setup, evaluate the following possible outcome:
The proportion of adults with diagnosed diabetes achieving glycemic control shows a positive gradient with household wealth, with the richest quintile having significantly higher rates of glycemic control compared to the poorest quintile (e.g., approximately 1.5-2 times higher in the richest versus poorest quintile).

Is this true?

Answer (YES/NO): NO